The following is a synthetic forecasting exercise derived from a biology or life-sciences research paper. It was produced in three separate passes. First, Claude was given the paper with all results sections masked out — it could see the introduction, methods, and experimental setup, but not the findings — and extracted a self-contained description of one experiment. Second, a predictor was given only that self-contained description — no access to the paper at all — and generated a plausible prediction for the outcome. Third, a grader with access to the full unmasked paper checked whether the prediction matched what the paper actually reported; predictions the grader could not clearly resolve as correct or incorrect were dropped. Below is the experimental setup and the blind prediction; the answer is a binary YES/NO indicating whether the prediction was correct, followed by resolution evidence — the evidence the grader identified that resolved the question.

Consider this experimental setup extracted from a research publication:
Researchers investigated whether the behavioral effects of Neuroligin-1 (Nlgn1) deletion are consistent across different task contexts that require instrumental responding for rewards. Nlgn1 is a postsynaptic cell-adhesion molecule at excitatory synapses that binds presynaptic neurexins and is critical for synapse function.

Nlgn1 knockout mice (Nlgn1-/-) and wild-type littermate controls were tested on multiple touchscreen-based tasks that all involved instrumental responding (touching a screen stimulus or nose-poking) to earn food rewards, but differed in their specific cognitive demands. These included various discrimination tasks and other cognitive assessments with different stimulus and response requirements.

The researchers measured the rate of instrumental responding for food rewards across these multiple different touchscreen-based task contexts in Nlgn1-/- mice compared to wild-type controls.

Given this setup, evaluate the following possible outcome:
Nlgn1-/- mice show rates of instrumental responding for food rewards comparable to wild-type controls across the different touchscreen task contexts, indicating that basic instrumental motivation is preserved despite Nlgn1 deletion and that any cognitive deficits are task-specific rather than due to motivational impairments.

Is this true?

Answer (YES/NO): NO